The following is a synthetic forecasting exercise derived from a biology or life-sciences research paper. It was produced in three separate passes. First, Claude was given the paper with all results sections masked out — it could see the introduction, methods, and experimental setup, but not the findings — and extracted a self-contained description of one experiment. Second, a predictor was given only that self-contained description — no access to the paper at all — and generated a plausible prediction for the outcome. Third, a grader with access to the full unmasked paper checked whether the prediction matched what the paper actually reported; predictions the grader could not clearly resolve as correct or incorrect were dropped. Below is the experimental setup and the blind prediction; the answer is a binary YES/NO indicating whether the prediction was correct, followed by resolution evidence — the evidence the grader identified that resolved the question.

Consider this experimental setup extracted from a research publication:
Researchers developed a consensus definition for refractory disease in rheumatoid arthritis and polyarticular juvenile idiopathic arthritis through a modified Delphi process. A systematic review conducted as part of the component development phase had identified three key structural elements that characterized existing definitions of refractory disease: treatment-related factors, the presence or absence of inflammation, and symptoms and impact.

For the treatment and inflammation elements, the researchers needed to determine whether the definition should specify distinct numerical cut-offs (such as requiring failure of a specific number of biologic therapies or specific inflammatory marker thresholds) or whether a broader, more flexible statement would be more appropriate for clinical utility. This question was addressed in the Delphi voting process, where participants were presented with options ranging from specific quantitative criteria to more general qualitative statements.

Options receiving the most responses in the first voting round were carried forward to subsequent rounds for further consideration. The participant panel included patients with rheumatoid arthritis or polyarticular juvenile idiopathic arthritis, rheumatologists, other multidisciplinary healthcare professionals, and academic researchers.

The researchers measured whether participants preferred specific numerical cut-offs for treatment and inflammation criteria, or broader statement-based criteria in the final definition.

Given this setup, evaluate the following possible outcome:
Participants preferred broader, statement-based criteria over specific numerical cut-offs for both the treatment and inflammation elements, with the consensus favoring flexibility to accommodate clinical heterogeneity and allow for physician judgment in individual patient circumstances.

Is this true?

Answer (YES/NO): YES